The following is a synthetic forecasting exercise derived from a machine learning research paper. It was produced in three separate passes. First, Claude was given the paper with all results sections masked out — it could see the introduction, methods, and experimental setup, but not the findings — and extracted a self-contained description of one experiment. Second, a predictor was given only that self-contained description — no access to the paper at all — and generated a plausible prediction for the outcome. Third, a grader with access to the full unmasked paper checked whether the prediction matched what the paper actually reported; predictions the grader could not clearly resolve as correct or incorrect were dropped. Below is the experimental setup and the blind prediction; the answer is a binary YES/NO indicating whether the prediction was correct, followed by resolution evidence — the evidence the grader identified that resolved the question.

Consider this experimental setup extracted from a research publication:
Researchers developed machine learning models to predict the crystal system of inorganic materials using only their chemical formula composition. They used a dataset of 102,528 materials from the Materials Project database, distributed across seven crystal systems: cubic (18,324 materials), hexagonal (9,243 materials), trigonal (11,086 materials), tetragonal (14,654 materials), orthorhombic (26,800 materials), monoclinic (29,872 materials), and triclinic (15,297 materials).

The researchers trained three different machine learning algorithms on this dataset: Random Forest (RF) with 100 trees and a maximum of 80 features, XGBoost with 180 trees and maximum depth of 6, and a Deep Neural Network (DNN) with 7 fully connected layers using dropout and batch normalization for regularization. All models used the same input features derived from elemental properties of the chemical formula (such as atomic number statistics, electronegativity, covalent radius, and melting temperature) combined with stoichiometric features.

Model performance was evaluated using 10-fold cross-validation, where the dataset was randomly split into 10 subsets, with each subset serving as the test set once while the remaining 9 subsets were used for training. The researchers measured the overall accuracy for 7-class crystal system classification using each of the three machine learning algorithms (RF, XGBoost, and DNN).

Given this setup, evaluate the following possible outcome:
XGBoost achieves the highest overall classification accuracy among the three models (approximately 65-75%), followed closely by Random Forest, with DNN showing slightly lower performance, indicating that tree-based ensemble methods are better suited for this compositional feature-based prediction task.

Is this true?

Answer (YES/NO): NO